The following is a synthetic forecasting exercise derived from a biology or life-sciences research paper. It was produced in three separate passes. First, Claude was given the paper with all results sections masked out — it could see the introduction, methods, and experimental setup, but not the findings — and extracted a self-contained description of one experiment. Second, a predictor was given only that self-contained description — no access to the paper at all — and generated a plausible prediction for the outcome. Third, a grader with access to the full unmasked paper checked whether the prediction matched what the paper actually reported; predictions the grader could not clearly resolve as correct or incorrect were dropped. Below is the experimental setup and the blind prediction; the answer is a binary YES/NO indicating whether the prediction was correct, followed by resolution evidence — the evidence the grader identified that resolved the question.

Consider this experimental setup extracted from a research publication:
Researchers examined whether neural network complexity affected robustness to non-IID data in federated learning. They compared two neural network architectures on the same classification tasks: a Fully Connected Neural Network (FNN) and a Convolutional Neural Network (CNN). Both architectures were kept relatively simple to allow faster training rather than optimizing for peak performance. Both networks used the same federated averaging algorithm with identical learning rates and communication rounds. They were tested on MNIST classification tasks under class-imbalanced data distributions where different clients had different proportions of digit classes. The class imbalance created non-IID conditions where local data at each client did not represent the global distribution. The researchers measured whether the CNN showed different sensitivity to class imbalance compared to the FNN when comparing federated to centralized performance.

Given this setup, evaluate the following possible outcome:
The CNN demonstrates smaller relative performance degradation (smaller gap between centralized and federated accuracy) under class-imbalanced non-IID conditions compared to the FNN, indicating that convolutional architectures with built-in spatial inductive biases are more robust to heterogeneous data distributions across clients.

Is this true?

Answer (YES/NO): NO